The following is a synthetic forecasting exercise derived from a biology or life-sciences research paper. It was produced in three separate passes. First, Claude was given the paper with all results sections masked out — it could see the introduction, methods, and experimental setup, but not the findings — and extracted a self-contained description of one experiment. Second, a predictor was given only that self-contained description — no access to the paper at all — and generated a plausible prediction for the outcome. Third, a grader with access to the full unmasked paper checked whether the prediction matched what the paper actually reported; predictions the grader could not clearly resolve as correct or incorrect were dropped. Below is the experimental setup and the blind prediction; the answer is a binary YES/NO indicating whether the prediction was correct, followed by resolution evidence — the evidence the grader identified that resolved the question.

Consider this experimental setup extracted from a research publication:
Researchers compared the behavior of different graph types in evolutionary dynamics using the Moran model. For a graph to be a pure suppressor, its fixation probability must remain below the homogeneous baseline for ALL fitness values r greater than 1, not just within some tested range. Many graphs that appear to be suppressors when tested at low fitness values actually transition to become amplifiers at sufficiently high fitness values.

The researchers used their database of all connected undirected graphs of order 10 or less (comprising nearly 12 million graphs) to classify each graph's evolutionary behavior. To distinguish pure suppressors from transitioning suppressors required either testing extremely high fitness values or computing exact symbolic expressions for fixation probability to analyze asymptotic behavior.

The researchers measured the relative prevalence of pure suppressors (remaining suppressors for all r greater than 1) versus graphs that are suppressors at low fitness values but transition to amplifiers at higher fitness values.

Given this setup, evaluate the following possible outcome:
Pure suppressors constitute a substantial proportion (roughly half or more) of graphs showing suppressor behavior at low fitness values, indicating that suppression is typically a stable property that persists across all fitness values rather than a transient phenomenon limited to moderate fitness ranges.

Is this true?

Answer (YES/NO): NO